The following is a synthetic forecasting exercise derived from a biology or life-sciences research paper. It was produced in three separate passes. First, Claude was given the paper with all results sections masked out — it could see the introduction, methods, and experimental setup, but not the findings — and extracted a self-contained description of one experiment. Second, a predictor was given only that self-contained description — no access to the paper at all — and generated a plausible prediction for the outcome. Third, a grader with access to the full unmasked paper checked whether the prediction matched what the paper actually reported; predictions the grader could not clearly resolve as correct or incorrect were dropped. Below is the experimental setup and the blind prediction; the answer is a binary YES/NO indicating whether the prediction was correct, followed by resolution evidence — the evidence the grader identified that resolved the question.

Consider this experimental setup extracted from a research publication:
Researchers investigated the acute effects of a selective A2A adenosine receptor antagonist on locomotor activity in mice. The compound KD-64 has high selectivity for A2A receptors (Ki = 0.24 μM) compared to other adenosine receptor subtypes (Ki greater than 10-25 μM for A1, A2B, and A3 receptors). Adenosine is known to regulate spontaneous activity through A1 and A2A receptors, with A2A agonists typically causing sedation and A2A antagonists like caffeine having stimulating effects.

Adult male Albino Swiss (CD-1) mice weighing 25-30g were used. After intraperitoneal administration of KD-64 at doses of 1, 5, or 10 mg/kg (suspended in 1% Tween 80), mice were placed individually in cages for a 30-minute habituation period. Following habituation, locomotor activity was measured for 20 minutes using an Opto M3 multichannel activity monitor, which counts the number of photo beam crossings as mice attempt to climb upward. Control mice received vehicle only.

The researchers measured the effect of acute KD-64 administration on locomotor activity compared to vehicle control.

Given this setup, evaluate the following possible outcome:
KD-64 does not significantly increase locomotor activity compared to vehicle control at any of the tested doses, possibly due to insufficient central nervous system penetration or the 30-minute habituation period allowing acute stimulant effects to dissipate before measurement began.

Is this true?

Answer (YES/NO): YES